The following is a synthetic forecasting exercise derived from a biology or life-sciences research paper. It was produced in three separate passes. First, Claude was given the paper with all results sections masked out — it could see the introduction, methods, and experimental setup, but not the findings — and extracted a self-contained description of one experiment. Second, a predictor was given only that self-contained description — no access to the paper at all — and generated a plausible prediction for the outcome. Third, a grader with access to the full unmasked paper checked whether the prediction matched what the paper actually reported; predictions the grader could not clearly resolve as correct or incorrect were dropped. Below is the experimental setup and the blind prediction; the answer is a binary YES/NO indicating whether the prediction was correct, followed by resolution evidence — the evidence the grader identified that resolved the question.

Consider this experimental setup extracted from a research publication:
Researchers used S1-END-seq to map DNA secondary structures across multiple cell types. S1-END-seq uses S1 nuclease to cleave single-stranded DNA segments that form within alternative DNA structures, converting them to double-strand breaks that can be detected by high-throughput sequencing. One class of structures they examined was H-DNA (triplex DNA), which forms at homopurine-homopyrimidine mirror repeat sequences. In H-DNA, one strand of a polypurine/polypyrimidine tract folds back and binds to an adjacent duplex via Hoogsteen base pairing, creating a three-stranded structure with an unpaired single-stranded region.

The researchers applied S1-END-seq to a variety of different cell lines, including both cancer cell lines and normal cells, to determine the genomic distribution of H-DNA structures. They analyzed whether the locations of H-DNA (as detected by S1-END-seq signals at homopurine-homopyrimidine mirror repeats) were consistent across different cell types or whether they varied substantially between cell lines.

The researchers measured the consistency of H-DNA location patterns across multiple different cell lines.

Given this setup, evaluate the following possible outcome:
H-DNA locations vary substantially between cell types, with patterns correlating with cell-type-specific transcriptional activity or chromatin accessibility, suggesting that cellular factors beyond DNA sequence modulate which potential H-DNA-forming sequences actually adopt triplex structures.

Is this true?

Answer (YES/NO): NO